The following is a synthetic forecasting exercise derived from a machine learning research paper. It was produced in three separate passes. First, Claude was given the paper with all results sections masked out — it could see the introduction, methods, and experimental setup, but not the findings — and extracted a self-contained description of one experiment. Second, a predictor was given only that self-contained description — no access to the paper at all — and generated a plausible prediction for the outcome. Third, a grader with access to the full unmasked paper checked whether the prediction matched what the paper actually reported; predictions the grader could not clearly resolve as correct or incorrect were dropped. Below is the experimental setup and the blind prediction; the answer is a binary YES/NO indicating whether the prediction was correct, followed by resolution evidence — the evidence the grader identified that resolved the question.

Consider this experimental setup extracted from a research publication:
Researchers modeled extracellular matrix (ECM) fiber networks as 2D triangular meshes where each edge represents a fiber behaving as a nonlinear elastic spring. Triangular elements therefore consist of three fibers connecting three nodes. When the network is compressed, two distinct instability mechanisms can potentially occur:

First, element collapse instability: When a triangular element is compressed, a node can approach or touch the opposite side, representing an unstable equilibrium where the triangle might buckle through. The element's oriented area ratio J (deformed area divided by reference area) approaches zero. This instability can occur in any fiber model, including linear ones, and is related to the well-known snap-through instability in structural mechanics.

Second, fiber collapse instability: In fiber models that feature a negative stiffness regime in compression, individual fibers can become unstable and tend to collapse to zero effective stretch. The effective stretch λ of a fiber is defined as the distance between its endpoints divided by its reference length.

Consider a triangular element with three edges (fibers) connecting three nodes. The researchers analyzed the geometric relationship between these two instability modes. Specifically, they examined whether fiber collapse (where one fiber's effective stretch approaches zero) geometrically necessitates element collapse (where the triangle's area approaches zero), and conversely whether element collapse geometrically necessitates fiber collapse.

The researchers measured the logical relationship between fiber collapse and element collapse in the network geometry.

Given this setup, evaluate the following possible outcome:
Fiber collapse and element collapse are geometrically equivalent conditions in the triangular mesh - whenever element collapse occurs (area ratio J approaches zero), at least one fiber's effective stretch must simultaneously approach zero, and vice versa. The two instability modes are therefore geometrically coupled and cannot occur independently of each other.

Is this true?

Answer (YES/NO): NO